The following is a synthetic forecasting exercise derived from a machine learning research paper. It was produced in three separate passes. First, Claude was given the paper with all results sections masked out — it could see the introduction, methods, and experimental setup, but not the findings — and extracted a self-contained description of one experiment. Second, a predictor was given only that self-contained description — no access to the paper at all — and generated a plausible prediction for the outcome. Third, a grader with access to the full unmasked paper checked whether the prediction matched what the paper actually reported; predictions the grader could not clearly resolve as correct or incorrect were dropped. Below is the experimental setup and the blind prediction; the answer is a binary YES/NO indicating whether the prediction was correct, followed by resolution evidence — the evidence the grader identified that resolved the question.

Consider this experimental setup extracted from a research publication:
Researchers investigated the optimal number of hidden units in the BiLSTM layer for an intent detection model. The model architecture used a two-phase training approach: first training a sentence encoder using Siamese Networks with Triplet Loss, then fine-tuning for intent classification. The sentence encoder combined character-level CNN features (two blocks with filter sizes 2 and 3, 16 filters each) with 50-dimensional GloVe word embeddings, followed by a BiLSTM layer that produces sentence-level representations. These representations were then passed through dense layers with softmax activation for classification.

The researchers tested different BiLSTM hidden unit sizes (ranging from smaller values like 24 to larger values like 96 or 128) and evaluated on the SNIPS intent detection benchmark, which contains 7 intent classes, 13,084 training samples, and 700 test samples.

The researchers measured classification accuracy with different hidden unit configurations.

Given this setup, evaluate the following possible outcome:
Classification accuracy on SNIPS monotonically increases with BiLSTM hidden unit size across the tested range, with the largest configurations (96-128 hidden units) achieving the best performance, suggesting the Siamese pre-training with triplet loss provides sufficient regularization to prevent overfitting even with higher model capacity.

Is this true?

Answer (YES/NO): NO